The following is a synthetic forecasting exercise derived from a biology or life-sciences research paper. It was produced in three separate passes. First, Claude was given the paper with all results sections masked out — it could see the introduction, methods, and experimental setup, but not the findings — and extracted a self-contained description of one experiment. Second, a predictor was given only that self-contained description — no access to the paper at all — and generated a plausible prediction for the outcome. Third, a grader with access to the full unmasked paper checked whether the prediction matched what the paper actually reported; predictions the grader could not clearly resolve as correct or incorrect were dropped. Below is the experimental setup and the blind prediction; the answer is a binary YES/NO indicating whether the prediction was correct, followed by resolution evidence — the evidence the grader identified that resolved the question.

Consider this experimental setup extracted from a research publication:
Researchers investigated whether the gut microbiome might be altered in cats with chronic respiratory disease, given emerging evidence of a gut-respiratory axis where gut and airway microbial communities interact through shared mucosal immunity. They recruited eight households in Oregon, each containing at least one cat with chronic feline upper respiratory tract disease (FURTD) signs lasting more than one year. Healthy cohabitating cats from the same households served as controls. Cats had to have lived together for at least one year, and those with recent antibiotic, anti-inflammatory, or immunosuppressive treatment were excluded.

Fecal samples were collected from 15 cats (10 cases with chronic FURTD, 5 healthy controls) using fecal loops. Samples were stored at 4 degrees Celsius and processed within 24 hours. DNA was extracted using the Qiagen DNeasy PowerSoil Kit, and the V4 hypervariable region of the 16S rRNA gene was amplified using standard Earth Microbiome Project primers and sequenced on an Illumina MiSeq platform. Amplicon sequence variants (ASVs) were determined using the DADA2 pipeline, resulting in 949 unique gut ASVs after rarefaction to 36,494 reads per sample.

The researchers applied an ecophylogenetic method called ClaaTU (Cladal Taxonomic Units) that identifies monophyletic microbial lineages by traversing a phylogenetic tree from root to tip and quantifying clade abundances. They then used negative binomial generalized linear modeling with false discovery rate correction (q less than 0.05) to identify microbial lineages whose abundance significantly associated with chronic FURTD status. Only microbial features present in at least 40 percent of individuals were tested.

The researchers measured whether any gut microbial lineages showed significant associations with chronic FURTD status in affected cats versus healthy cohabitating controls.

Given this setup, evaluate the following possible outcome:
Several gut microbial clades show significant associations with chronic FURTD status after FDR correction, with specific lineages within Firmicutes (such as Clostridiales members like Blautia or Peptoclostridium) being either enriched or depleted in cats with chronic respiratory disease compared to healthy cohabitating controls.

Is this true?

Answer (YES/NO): NO